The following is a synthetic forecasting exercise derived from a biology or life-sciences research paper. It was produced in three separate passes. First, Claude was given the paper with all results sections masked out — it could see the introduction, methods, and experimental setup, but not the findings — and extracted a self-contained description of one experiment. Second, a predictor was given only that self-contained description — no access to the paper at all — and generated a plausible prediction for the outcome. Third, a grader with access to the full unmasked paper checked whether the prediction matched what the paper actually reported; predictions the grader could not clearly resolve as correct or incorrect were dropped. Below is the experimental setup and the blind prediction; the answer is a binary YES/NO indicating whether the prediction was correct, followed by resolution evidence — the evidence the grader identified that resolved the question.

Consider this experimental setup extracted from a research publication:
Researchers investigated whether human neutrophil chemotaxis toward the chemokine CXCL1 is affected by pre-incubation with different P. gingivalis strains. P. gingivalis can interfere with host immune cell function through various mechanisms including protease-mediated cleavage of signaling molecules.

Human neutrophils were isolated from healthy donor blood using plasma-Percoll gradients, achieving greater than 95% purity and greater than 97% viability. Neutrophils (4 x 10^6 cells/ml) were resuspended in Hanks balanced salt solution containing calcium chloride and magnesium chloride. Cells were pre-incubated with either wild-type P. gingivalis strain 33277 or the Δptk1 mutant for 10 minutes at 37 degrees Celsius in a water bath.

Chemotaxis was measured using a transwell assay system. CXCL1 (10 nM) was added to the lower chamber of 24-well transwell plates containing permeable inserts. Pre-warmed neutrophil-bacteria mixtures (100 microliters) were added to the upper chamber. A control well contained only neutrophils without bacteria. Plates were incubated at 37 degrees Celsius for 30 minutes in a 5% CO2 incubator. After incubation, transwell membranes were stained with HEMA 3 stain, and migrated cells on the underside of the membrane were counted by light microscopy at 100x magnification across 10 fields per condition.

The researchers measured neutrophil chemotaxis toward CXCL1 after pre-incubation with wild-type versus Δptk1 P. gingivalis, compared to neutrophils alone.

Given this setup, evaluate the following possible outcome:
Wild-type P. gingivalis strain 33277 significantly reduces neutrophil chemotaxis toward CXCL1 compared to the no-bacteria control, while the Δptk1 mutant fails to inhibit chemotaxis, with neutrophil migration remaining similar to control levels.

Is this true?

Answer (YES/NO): NO